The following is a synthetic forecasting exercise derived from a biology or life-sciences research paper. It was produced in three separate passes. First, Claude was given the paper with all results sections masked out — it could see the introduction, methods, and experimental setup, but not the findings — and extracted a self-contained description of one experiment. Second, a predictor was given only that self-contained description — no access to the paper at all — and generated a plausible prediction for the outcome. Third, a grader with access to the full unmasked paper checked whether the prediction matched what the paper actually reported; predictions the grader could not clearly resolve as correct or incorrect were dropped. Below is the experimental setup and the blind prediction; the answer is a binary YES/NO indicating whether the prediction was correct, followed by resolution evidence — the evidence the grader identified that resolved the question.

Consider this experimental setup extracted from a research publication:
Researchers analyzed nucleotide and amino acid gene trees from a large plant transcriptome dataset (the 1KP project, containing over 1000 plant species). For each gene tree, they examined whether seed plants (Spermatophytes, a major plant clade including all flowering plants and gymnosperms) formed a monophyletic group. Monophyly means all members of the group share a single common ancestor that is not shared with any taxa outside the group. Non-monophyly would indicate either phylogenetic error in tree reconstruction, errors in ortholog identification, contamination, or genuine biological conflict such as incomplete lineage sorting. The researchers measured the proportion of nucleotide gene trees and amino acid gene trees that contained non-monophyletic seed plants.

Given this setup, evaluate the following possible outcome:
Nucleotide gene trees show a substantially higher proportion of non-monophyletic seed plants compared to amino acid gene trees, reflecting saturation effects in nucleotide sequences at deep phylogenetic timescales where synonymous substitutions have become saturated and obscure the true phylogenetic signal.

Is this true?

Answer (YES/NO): NO